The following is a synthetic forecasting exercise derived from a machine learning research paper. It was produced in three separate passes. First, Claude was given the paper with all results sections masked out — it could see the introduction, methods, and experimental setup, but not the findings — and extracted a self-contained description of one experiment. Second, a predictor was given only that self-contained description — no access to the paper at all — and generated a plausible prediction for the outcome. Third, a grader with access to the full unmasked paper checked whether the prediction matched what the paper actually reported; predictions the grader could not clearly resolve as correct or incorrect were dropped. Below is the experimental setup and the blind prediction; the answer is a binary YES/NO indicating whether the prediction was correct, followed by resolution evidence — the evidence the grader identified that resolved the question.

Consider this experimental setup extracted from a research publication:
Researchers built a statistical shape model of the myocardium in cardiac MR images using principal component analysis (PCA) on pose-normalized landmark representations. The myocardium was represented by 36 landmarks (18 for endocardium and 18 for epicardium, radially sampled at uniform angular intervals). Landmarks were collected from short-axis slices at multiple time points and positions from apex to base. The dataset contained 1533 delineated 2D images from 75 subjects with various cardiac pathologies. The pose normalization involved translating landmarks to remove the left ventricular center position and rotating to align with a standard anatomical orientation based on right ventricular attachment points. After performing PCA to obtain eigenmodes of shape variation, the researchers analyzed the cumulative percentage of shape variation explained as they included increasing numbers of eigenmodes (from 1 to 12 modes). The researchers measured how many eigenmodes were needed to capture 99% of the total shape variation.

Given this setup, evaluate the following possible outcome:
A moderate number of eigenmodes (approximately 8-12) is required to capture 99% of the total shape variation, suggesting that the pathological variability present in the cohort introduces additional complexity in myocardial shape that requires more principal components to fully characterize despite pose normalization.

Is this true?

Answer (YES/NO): YES